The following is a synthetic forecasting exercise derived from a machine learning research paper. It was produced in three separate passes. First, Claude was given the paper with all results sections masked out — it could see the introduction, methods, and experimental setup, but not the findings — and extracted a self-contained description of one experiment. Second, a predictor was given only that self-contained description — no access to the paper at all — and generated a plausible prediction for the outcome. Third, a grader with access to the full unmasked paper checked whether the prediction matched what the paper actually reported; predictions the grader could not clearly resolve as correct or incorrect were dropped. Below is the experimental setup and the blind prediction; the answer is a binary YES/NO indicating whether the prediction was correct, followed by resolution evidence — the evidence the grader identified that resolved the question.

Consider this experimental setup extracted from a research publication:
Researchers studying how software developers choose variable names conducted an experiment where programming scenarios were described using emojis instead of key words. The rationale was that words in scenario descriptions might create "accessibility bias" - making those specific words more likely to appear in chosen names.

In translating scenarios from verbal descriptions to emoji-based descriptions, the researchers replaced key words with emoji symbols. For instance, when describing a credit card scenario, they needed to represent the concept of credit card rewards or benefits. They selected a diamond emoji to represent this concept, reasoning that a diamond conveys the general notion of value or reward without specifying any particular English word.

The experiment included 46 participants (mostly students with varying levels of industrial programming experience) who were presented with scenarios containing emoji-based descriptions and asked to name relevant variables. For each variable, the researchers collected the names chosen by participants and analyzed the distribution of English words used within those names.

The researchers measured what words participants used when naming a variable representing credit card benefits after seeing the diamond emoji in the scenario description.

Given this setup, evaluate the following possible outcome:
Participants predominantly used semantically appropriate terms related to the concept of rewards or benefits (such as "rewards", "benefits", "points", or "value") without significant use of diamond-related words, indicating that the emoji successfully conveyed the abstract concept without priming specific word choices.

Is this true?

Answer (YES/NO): NO